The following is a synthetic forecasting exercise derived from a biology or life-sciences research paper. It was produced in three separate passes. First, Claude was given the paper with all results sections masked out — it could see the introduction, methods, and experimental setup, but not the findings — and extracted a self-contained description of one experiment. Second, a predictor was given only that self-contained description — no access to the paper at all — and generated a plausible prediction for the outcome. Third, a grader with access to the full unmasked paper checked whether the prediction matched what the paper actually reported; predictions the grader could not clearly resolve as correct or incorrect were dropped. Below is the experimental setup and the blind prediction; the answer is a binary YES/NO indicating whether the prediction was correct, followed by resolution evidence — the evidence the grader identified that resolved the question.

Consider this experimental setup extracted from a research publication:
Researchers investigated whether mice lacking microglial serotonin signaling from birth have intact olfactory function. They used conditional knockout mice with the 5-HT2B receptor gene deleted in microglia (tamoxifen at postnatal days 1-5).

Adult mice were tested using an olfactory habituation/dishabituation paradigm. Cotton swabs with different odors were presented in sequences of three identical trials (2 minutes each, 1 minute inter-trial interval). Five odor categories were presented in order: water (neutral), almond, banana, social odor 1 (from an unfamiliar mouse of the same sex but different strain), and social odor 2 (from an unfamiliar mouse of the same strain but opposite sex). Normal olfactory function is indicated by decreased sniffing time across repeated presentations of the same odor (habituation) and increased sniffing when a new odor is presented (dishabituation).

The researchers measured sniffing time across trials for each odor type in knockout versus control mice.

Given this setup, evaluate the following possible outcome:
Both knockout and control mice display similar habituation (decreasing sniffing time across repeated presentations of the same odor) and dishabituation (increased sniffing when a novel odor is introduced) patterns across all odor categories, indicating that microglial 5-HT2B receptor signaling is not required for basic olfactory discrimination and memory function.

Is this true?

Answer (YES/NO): YES